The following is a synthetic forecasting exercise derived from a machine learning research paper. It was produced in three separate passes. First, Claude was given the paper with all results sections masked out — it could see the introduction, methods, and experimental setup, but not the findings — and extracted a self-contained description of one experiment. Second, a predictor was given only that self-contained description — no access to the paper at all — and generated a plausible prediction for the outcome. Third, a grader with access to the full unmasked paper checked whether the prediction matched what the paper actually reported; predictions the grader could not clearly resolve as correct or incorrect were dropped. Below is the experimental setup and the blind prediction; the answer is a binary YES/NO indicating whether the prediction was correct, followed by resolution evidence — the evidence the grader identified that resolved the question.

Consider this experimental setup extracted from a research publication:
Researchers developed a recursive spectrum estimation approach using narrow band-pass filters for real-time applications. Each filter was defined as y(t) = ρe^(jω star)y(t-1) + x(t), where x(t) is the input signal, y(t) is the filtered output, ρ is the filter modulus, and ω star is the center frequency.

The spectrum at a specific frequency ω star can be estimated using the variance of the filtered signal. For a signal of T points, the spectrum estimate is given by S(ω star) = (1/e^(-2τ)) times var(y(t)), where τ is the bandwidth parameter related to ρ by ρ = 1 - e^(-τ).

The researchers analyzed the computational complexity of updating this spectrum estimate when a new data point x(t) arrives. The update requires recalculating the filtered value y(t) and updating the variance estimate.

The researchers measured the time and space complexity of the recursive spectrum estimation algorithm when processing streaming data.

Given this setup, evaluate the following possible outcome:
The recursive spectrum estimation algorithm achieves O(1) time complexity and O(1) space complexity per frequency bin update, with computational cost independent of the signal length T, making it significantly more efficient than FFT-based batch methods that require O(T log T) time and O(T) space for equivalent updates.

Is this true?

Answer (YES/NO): NO